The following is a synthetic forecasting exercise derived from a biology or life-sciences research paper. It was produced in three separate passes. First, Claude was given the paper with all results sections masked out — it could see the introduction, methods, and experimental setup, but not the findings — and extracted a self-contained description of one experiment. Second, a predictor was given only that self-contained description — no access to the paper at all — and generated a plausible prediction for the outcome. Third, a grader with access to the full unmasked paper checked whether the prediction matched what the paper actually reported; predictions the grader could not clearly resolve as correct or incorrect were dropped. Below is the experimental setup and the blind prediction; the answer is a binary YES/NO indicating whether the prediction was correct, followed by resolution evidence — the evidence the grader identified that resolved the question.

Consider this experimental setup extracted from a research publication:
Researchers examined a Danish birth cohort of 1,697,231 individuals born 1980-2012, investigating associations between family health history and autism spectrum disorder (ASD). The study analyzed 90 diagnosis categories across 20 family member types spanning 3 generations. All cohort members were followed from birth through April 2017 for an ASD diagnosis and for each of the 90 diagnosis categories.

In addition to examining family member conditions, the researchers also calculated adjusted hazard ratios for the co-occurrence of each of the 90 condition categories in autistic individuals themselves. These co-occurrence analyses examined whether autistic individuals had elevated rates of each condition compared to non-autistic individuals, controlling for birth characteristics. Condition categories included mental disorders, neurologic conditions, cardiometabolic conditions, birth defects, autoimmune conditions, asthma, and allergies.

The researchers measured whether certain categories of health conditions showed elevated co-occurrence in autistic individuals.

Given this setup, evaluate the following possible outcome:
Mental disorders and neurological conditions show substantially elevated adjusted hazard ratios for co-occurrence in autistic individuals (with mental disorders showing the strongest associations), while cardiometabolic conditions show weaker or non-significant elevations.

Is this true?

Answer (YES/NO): NO